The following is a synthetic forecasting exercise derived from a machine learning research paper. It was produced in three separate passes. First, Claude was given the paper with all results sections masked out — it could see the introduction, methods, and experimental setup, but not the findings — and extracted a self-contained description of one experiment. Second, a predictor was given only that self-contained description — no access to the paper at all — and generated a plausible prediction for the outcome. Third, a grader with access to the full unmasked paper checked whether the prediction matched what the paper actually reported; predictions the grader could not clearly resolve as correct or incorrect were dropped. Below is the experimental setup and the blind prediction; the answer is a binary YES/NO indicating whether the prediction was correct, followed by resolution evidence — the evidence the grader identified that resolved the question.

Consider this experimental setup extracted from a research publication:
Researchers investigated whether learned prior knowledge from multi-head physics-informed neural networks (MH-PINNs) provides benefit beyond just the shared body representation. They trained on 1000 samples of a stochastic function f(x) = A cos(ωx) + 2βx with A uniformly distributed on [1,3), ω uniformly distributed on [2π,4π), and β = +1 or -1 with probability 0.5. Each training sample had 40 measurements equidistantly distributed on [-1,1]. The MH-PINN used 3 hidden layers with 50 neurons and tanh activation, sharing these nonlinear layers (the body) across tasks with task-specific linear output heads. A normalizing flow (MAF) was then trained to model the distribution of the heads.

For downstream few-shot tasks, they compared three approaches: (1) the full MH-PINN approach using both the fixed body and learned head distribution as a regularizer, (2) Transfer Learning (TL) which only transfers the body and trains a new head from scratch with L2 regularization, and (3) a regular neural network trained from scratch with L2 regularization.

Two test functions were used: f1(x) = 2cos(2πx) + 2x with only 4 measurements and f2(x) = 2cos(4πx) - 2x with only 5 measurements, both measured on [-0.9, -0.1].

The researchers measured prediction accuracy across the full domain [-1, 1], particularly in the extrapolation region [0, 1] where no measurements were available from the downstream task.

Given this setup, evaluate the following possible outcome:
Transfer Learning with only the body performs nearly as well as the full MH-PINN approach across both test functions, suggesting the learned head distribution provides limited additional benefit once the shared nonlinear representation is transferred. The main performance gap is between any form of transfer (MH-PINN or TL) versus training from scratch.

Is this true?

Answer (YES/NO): NO